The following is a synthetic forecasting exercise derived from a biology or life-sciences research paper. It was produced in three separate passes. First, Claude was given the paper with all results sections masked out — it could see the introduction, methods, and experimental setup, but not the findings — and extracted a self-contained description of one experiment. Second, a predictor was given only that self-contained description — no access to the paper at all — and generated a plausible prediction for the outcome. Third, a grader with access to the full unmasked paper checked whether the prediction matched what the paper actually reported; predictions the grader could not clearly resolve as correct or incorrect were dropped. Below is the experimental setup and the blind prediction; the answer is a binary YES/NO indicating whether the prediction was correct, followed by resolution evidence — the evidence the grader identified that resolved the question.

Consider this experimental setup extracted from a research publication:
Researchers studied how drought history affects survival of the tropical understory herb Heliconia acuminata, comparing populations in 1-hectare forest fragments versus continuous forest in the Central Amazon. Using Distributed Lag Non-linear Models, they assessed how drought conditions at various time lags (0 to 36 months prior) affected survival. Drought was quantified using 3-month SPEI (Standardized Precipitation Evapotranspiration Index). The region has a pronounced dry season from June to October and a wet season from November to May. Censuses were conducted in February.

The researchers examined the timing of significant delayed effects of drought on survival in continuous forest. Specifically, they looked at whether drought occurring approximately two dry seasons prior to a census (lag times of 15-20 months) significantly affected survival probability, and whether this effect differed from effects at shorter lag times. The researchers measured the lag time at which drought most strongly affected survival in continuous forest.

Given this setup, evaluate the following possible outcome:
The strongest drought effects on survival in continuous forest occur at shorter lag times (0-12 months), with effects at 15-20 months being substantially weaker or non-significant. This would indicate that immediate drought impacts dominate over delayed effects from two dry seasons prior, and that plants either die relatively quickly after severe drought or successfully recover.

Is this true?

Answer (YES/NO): NO